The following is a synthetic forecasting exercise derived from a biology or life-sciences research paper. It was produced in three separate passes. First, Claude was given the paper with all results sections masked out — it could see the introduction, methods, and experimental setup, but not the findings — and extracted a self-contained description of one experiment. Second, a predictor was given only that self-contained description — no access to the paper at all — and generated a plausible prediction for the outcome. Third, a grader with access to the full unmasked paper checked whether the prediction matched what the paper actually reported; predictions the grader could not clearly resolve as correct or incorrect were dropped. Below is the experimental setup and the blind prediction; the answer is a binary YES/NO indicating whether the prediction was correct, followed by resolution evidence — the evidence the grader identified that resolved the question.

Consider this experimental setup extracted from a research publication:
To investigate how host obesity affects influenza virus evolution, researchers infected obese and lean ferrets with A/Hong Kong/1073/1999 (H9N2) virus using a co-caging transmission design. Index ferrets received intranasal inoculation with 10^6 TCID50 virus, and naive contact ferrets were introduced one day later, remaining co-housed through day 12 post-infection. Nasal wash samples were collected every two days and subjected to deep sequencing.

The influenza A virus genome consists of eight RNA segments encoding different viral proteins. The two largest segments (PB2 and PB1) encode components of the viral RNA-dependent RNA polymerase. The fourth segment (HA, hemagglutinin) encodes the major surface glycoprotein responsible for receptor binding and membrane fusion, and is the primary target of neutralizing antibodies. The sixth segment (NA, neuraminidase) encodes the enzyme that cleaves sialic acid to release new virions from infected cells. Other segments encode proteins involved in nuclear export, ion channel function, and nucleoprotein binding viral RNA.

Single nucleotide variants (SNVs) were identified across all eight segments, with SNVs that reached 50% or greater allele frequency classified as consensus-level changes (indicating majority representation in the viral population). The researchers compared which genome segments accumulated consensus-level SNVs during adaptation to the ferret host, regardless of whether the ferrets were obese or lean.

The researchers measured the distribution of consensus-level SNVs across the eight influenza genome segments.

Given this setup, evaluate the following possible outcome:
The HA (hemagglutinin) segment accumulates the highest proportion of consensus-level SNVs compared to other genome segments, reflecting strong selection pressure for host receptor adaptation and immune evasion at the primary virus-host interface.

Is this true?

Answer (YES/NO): NO